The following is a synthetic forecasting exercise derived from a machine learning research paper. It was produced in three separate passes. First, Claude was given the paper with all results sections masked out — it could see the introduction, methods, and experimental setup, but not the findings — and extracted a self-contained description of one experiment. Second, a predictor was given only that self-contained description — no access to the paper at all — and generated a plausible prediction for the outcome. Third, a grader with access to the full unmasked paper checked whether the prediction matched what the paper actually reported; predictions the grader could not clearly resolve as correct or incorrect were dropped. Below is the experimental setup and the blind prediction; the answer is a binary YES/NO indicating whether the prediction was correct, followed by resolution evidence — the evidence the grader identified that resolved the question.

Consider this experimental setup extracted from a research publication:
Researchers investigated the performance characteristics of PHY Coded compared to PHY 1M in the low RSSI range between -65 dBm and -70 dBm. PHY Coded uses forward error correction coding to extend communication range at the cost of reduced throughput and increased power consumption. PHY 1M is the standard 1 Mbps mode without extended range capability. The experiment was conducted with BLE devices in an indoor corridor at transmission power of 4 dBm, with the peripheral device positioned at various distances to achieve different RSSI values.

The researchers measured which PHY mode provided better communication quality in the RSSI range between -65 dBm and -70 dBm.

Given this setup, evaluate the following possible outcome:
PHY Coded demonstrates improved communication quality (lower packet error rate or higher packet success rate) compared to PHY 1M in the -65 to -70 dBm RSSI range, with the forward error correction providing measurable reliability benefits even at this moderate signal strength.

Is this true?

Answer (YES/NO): YES